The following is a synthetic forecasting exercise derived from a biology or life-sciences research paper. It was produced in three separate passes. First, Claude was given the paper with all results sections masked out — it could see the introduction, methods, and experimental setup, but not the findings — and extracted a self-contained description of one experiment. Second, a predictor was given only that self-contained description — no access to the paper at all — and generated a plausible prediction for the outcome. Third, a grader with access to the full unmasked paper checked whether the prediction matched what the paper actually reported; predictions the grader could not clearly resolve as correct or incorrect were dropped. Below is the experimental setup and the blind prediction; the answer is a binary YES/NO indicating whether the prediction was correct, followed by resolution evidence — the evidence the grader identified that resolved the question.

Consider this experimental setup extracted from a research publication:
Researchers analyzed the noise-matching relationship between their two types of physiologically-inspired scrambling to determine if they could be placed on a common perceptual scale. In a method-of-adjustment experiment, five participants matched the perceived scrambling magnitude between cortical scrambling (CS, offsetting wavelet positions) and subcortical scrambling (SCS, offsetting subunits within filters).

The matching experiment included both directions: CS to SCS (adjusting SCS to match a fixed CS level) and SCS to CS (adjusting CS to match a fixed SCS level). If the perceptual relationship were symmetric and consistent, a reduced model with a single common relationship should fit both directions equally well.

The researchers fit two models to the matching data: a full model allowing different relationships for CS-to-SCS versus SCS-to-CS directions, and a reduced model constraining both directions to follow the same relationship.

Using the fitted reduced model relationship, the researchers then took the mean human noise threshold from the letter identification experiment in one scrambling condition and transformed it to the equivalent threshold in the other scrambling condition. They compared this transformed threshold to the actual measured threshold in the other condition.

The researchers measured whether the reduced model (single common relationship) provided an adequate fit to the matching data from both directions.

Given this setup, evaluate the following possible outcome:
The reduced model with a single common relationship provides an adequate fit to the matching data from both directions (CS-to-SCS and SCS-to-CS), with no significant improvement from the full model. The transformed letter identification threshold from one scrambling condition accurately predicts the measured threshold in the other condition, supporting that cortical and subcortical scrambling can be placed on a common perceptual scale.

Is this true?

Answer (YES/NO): NO